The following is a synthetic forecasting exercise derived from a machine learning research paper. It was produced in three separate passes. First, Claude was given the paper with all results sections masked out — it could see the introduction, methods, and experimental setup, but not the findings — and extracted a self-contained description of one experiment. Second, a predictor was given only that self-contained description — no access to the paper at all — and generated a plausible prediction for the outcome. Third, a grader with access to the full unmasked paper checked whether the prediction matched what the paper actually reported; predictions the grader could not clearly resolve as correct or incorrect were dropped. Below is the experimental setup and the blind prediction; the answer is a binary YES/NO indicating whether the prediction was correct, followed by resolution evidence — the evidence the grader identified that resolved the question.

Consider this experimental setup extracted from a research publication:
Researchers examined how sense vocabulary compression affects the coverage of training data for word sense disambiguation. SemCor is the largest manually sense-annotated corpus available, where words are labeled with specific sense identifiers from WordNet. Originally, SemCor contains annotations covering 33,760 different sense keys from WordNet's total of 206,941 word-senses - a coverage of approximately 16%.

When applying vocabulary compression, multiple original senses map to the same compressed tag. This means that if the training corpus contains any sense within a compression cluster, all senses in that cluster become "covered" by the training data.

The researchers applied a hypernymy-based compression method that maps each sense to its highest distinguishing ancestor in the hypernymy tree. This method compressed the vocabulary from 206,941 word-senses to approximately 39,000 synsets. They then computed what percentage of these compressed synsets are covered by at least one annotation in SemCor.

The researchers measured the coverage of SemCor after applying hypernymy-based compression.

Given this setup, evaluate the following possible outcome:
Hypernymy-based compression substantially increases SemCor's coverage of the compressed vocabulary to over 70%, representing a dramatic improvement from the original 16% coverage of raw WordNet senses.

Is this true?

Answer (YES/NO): NO